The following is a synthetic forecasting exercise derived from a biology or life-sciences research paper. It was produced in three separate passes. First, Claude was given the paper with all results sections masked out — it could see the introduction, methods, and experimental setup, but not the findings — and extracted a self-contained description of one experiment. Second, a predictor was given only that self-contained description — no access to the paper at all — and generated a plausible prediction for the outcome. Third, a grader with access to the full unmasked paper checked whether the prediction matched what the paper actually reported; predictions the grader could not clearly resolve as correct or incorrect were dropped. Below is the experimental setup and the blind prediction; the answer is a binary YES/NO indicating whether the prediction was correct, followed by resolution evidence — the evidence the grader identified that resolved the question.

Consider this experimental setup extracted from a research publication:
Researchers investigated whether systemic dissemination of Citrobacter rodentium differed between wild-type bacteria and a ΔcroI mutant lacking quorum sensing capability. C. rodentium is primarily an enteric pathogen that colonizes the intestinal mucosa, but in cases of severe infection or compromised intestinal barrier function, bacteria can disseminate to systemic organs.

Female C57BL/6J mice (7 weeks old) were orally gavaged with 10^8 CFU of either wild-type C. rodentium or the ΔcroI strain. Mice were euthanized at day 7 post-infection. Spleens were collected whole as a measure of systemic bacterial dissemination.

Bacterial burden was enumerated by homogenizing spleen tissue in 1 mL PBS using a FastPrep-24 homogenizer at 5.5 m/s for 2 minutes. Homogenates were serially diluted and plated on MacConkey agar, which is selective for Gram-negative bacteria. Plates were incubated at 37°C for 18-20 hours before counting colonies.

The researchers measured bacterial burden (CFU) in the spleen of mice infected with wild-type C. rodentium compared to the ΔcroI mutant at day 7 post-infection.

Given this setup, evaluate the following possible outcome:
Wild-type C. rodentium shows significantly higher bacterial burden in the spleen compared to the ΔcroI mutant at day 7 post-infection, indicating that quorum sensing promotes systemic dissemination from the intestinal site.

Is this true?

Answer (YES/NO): NO